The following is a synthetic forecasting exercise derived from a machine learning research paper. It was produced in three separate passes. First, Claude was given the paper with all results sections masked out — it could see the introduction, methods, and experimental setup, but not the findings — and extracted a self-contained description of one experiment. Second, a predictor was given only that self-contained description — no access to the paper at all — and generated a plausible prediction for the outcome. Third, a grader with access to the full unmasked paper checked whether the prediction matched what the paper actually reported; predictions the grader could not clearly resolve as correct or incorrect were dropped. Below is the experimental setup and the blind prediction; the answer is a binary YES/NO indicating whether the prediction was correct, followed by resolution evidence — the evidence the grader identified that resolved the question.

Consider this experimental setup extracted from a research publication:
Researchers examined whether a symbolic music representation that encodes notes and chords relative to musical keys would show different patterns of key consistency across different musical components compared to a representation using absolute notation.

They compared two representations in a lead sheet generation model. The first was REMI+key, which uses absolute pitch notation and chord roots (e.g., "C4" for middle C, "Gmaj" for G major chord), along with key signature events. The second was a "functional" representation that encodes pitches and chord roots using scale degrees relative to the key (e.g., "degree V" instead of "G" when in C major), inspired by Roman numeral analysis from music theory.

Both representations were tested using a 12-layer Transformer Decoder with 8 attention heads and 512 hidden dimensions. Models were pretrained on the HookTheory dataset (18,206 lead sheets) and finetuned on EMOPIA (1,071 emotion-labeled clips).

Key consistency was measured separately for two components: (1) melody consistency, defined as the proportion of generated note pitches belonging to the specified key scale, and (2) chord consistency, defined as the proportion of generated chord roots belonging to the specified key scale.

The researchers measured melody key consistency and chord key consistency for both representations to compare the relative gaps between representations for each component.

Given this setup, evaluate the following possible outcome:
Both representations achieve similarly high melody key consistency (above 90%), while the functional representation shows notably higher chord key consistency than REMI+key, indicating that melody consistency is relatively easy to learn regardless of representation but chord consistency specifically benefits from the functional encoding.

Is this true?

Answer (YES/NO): NO